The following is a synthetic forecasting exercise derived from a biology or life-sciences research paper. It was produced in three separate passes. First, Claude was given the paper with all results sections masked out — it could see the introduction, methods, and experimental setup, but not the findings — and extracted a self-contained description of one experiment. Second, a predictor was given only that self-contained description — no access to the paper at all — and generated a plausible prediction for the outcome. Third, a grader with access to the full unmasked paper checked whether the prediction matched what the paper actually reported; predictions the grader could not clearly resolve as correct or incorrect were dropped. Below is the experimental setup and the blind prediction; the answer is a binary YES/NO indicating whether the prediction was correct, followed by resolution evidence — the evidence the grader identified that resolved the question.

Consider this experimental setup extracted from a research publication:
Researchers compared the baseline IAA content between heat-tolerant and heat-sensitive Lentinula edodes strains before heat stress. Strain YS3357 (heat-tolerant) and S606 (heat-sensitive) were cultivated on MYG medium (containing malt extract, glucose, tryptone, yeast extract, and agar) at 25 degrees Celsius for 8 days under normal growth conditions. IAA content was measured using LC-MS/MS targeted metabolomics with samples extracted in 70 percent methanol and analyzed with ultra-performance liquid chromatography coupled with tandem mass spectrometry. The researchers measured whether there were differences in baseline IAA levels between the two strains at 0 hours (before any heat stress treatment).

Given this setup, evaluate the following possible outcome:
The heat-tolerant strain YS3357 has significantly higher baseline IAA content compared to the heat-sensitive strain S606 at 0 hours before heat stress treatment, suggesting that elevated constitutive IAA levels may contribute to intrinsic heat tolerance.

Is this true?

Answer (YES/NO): NO